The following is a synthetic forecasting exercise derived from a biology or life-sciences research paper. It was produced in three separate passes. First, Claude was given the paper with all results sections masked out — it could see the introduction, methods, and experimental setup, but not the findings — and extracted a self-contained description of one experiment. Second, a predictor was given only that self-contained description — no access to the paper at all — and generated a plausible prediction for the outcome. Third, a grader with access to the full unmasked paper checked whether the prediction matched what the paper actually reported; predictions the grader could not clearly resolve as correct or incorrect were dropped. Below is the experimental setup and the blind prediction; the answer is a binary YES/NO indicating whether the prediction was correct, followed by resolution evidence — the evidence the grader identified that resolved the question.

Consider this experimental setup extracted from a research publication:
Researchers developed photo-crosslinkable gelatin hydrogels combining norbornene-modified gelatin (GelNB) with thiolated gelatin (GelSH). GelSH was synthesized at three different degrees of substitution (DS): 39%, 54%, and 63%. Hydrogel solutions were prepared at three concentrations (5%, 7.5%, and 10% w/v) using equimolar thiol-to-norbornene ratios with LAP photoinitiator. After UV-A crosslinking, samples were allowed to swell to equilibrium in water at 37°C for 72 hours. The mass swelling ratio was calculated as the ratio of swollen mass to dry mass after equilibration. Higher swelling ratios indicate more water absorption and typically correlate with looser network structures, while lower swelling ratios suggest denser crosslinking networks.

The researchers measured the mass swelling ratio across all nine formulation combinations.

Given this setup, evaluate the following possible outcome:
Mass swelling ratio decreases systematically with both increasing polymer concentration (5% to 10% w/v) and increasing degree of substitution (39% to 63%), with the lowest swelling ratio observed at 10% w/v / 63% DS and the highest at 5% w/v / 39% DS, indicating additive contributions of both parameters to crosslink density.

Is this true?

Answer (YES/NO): NO